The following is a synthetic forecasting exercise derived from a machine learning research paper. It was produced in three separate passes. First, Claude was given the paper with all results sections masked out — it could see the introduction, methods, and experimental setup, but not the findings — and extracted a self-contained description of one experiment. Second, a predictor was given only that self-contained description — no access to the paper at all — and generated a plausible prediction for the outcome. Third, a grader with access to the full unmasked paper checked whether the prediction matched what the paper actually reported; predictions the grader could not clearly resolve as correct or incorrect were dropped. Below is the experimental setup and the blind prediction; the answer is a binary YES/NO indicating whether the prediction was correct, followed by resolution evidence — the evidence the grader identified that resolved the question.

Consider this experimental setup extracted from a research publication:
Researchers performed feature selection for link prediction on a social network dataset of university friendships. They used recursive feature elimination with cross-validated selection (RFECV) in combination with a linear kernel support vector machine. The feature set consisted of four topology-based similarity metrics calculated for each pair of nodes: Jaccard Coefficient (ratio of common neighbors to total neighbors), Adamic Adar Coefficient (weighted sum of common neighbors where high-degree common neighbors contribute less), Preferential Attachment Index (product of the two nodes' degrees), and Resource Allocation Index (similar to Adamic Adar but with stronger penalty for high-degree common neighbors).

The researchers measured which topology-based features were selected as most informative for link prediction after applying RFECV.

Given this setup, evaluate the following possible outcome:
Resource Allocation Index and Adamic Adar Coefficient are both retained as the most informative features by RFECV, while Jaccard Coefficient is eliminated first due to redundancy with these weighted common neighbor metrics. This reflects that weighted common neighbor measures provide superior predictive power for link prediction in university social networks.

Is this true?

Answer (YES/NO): NO